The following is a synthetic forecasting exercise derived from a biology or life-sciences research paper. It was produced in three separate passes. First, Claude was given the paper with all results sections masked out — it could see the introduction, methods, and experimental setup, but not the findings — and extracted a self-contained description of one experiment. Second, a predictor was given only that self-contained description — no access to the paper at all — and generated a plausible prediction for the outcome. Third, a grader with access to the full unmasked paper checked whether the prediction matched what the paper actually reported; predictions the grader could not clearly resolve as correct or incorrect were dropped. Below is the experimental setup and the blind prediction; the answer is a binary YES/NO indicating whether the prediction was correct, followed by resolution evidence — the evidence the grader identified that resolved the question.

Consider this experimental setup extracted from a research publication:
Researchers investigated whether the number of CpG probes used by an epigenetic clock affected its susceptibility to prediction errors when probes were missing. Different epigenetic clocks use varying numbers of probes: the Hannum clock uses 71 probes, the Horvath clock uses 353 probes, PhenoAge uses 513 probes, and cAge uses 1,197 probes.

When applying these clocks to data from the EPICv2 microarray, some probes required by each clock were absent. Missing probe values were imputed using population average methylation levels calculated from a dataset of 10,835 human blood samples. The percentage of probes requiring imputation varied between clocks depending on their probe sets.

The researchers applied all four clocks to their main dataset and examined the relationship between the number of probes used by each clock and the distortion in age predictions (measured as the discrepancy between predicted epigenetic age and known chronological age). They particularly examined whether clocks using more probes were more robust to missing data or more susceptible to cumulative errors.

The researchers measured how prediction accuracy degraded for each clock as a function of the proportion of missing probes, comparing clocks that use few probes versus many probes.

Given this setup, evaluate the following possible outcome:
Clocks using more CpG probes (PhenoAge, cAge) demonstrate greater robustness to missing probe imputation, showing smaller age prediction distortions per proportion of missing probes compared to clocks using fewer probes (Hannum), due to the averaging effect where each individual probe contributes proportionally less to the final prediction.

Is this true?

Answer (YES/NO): YES